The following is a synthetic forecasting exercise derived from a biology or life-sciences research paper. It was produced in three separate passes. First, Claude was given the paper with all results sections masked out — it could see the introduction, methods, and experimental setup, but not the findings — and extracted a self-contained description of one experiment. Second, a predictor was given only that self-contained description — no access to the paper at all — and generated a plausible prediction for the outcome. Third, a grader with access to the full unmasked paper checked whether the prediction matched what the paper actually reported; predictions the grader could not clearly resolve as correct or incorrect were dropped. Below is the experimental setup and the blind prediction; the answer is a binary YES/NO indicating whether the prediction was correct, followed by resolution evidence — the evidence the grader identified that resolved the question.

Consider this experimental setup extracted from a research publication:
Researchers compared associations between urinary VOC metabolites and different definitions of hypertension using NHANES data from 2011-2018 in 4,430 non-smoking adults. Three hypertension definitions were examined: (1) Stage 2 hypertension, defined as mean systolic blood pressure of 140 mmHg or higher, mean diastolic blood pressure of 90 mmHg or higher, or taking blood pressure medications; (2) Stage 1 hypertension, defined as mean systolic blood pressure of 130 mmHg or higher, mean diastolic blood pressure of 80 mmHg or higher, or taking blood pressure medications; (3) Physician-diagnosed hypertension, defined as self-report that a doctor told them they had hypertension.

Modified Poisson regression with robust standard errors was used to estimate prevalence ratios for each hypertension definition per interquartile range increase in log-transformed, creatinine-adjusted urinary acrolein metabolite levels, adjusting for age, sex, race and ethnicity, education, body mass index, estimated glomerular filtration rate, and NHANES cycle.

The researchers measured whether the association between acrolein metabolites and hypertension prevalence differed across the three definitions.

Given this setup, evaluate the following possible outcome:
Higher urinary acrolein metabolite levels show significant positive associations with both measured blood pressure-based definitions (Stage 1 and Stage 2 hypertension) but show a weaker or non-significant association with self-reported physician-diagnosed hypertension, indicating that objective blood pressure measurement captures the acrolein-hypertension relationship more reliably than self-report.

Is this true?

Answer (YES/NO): NO